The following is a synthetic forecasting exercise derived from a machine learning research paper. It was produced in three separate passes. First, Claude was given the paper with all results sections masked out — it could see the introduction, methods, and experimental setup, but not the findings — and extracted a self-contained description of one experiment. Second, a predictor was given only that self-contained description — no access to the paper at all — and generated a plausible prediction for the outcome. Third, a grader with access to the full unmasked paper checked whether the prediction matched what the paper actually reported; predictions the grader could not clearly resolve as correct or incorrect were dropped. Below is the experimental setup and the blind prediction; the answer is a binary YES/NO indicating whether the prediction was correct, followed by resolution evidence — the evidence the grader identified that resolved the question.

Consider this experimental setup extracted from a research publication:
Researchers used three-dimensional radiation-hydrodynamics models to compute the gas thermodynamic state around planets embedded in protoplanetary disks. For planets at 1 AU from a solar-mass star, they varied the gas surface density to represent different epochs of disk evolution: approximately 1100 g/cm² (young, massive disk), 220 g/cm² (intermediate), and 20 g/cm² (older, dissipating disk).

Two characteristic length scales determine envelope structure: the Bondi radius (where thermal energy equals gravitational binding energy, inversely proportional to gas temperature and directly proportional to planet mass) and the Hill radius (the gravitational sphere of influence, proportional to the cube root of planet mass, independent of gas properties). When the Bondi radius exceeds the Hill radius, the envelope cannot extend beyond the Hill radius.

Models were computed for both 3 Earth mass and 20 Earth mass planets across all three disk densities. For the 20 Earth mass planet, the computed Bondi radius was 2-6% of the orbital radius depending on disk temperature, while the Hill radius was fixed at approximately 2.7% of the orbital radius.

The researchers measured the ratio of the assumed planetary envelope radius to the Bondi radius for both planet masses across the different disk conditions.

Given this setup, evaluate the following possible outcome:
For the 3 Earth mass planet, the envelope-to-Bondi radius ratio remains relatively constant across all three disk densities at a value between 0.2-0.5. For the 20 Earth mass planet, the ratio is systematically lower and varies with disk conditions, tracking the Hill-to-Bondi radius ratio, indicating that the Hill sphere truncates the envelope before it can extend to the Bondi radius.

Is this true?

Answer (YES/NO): NO